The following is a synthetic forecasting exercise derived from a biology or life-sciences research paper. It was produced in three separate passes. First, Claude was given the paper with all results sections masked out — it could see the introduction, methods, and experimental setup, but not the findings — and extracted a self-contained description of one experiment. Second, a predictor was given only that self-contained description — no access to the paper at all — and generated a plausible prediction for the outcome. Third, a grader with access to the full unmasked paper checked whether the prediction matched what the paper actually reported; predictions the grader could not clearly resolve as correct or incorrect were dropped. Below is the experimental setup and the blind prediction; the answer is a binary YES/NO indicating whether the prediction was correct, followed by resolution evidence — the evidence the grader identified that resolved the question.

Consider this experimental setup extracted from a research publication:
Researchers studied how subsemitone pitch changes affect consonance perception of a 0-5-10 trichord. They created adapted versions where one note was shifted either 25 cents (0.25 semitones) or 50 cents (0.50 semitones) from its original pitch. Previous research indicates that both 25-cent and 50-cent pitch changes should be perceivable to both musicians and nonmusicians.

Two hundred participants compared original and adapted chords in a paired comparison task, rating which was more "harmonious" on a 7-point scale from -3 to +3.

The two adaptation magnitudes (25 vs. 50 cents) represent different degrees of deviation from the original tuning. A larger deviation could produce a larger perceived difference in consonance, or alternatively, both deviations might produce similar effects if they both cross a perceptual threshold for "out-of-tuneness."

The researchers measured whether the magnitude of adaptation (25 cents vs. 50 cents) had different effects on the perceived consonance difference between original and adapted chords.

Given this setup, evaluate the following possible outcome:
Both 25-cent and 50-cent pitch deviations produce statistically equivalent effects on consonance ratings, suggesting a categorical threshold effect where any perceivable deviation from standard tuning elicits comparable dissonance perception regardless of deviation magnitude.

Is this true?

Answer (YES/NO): NO